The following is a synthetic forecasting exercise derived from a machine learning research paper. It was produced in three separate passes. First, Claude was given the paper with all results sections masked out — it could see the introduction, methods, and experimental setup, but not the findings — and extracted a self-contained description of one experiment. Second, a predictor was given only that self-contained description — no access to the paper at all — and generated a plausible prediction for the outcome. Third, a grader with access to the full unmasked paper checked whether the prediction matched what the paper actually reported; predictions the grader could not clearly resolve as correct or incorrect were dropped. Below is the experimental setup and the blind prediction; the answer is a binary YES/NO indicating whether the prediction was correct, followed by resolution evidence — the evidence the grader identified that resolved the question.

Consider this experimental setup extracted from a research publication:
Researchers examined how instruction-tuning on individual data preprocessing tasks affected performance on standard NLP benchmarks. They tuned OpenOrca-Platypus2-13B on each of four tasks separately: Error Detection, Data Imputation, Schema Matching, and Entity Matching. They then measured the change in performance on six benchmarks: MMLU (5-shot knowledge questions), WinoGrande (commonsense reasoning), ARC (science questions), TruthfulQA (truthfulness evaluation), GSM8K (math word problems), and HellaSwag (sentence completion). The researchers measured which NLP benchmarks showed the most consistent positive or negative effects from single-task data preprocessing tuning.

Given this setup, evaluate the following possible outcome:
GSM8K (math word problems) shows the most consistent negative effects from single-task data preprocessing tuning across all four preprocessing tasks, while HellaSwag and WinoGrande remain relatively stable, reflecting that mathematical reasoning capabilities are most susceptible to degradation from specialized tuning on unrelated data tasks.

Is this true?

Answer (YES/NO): NO